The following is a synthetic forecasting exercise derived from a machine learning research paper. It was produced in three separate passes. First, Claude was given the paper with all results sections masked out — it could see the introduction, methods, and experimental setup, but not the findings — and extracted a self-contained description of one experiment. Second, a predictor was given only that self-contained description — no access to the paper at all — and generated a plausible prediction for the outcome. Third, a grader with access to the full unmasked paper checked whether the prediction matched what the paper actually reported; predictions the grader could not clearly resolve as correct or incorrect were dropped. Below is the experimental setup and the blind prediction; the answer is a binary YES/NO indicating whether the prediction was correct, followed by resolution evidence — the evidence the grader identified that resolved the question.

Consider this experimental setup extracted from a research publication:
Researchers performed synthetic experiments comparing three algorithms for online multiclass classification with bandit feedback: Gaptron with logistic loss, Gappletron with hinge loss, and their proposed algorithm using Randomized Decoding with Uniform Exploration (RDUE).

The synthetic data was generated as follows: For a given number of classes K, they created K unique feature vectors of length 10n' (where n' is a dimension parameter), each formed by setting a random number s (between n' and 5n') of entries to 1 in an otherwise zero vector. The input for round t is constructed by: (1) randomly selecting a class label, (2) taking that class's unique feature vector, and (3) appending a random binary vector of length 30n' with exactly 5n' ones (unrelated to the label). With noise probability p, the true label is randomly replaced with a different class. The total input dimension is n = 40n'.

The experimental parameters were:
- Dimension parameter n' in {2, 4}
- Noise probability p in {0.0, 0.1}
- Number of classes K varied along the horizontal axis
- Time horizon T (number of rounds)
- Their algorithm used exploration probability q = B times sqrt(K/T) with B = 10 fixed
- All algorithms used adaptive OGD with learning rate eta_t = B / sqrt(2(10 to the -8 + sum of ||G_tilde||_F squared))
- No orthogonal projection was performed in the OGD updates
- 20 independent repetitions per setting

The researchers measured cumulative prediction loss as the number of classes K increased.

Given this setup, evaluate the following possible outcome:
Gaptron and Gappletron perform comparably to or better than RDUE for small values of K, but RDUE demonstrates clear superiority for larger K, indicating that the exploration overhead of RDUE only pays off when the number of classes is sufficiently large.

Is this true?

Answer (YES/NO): NO